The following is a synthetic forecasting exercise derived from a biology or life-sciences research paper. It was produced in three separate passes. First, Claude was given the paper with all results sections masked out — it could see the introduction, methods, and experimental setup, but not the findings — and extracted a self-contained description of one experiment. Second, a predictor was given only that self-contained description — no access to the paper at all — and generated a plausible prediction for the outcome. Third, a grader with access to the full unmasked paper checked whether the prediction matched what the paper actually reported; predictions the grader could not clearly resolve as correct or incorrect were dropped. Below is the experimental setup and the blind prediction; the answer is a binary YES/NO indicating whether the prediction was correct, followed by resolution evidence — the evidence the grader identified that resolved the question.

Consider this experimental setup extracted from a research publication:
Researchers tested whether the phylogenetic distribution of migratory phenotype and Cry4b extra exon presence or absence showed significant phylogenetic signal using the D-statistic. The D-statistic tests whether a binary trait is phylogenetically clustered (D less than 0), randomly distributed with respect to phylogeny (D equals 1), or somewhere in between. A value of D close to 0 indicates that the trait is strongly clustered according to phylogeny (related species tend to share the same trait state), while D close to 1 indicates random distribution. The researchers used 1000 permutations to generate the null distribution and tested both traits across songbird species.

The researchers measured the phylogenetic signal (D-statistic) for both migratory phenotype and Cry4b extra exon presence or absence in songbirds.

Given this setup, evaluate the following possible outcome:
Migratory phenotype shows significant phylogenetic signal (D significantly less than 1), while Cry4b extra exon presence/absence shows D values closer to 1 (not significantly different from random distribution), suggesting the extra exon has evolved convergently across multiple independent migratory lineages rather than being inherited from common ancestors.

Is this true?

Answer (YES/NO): NO